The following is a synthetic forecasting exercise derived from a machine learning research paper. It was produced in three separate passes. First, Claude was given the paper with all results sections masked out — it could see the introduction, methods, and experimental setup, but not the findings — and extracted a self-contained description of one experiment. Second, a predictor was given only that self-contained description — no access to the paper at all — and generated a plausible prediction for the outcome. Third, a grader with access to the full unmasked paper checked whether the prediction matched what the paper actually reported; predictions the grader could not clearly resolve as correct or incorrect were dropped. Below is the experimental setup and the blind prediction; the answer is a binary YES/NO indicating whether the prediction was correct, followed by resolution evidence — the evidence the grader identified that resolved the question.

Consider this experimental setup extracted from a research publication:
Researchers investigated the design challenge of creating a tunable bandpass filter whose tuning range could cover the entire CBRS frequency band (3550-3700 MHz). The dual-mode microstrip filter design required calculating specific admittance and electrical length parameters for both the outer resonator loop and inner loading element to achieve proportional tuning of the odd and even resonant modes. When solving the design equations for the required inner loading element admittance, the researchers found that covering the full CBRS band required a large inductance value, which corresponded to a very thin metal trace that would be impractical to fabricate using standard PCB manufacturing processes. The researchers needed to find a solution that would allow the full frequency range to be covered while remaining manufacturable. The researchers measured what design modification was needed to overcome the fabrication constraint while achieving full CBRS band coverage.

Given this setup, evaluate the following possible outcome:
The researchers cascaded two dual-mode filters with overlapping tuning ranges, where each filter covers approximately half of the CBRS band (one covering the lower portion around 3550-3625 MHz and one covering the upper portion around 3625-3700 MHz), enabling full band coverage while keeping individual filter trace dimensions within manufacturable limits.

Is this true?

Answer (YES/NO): NO